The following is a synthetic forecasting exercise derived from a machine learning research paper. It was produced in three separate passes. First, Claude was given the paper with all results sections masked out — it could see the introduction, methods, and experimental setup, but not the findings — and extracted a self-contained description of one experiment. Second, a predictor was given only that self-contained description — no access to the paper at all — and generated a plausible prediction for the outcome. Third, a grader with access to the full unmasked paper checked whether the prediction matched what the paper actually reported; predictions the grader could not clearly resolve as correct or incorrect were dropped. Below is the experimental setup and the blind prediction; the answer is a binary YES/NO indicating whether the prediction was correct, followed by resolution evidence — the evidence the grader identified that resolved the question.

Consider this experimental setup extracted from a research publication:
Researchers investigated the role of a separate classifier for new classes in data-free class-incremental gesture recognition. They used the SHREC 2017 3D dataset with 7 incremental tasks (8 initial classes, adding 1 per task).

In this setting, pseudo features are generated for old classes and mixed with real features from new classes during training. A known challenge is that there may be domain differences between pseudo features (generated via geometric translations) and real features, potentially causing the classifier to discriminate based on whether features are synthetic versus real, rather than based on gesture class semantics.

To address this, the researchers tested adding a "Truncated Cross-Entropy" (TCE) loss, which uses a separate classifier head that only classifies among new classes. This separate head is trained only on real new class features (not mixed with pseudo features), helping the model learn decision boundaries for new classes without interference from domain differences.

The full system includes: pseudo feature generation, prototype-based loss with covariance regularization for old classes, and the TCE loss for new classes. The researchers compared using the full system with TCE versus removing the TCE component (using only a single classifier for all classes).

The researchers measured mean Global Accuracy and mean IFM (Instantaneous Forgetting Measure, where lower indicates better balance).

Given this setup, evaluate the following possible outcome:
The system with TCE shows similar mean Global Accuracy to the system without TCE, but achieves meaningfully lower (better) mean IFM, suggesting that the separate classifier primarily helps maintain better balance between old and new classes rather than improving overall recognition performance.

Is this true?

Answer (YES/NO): NO